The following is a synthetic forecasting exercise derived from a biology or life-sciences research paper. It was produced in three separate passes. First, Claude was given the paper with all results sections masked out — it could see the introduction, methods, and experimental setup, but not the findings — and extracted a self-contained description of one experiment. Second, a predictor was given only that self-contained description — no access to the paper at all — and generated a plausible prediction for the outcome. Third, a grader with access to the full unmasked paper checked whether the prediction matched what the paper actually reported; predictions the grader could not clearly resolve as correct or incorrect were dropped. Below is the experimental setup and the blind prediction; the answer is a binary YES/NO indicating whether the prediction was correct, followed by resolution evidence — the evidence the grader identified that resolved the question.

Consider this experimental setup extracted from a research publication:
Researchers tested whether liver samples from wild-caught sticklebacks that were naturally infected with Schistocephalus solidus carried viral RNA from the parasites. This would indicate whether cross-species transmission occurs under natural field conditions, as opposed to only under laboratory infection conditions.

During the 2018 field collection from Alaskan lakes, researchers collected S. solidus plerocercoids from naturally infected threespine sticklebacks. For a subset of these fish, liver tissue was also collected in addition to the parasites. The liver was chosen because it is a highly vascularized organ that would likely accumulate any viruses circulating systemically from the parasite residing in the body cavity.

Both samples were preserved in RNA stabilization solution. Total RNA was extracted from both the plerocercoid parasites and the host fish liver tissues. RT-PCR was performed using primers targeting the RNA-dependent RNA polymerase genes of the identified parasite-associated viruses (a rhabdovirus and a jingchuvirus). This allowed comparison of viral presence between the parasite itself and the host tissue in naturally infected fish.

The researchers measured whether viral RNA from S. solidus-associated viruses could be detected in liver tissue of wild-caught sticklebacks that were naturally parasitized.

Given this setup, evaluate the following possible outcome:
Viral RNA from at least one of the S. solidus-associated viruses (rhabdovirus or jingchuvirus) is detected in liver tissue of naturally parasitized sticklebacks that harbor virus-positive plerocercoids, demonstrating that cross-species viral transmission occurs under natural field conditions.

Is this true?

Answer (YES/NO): YES